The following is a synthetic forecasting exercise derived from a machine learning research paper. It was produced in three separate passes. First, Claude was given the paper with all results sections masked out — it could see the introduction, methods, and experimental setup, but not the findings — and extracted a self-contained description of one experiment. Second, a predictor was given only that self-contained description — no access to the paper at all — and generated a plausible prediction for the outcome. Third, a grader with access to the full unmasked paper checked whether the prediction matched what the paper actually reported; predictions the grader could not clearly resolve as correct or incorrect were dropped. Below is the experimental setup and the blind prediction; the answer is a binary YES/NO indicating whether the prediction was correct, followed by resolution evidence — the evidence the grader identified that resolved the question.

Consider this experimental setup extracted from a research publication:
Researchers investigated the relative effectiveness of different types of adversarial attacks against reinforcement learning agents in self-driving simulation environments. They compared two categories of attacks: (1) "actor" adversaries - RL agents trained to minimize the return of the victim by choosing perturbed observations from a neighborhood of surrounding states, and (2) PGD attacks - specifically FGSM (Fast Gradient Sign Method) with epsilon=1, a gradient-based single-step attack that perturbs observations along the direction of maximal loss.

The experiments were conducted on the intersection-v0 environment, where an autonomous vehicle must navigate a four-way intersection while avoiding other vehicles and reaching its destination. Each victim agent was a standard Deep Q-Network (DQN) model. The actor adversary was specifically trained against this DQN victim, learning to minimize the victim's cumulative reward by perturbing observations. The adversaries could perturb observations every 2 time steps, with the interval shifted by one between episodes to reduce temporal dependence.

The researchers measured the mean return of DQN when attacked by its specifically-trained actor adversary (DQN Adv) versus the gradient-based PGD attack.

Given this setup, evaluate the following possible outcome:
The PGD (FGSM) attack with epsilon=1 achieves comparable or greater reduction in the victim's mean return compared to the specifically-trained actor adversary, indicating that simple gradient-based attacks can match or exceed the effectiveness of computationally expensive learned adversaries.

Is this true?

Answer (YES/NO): NO